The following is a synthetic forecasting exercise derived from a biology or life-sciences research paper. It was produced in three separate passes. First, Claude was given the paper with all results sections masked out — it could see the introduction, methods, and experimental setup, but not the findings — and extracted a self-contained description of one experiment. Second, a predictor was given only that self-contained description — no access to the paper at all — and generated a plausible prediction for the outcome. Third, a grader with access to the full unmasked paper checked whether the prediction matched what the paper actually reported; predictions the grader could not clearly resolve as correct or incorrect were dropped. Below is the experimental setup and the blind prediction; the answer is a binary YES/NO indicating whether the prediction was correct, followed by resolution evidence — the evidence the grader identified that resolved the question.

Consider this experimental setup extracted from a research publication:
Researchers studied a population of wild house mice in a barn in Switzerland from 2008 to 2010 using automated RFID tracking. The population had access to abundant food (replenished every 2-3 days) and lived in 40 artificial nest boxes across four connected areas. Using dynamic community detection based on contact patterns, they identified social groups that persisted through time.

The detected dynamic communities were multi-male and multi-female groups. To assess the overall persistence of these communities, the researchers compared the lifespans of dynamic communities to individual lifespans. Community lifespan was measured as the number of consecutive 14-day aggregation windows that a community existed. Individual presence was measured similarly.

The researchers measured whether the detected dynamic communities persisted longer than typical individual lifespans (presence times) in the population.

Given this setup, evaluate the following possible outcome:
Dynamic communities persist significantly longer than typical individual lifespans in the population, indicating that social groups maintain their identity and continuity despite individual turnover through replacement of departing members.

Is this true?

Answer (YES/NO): YES